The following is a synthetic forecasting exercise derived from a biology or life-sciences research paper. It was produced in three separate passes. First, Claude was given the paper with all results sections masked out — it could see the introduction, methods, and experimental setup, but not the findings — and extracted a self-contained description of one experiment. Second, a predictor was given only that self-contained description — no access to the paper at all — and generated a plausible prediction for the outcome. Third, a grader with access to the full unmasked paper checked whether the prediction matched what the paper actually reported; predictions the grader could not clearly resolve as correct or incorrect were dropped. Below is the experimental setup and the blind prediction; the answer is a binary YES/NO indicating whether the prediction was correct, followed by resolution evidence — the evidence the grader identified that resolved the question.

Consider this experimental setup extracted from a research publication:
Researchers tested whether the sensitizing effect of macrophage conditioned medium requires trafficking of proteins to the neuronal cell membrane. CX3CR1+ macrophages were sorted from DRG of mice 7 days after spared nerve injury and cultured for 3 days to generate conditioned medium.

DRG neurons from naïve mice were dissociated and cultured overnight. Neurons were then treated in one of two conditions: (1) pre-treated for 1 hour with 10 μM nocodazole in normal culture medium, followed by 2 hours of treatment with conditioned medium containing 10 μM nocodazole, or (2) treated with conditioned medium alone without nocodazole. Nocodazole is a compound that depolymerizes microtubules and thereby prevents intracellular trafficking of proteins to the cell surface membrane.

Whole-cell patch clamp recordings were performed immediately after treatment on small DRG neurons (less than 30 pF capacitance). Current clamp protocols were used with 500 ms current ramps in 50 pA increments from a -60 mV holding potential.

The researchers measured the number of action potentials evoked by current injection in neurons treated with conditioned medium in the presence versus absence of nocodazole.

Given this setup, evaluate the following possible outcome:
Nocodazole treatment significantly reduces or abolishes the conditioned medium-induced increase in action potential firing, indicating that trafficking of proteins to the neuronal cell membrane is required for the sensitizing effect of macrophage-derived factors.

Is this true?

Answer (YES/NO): YES